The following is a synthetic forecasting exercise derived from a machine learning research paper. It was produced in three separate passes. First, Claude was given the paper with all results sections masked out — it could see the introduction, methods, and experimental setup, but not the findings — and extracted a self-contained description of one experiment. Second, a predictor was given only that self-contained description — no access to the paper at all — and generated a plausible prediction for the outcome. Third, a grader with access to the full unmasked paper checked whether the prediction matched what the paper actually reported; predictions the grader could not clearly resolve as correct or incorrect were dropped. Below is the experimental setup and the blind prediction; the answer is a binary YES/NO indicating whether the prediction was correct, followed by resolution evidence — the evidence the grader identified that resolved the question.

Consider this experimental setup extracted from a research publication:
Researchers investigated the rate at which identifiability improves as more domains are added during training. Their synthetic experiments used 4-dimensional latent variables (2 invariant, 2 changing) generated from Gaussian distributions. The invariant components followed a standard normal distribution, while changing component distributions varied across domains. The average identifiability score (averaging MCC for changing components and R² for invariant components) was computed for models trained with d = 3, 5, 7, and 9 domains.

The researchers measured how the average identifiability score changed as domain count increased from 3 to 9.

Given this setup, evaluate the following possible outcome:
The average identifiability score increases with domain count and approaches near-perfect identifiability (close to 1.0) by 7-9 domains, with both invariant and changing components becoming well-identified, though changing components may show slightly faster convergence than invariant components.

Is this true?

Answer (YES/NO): NO